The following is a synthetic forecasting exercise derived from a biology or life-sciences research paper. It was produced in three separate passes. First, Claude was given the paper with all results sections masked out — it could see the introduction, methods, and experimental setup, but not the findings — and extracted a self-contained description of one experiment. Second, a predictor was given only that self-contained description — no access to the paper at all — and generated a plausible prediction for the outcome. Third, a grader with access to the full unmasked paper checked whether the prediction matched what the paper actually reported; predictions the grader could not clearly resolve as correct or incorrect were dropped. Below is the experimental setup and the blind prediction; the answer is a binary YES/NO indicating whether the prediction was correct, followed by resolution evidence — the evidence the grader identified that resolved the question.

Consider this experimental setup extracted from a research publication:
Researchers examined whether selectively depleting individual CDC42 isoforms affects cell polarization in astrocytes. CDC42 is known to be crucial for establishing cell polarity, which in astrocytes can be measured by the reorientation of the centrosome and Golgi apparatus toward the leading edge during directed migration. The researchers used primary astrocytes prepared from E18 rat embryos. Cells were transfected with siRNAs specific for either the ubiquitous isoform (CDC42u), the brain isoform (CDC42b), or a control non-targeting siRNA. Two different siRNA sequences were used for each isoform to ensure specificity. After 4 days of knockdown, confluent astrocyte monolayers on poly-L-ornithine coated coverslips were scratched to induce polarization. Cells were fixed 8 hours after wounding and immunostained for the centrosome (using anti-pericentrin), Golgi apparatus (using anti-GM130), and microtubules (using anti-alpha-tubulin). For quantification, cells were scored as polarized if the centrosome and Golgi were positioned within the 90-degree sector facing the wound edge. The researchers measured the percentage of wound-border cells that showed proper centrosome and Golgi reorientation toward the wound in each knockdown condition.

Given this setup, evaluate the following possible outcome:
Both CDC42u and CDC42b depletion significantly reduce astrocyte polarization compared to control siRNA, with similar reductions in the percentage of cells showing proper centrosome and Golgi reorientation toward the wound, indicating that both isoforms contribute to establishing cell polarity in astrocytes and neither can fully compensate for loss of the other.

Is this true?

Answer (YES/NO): NO